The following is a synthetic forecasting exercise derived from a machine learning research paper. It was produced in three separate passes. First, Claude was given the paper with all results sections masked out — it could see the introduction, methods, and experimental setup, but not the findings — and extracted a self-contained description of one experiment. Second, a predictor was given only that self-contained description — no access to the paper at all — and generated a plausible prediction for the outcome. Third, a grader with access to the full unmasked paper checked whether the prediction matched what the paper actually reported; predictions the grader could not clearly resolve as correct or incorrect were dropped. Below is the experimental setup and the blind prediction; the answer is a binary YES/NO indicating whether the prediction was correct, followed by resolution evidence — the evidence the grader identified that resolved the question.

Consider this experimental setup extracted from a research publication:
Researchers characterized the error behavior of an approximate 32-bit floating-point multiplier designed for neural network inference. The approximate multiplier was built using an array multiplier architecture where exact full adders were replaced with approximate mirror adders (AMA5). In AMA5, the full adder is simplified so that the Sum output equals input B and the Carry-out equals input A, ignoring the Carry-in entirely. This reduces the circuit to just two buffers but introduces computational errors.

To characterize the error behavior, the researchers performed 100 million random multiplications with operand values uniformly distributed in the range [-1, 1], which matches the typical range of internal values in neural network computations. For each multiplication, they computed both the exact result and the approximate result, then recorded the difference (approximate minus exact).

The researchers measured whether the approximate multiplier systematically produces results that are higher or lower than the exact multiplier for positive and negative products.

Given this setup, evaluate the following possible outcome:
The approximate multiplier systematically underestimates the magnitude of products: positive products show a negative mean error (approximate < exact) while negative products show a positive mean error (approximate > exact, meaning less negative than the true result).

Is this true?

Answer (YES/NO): NO